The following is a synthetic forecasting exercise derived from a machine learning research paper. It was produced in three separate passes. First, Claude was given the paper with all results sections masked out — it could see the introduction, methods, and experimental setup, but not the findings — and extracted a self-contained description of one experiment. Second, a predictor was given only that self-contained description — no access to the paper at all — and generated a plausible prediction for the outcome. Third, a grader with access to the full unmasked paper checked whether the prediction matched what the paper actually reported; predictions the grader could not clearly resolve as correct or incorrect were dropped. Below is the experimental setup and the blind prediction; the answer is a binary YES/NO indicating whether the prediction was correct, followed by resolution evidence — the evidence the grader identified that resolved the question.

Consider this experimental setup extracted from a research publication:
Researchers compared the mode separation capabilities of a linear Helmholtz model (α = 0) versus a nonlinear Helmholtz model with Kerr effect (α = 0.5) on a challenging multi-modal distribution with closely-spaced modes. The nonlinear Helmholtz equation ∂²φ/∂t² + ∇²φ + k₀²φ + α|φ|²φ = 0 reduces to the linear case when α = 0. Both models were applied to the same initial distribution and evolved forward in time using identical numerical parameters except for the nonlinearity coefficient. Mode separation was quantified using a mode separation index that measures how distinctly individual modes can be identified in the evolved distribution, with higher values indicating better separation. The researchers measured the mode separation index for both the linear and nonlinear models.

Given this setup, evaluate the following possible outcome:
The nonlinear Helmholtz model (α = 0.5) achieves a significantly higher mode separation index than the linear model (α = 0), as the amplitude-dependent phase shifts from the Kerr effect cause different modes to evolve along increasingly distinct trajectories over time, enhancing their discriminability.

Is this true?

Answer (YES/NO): YES